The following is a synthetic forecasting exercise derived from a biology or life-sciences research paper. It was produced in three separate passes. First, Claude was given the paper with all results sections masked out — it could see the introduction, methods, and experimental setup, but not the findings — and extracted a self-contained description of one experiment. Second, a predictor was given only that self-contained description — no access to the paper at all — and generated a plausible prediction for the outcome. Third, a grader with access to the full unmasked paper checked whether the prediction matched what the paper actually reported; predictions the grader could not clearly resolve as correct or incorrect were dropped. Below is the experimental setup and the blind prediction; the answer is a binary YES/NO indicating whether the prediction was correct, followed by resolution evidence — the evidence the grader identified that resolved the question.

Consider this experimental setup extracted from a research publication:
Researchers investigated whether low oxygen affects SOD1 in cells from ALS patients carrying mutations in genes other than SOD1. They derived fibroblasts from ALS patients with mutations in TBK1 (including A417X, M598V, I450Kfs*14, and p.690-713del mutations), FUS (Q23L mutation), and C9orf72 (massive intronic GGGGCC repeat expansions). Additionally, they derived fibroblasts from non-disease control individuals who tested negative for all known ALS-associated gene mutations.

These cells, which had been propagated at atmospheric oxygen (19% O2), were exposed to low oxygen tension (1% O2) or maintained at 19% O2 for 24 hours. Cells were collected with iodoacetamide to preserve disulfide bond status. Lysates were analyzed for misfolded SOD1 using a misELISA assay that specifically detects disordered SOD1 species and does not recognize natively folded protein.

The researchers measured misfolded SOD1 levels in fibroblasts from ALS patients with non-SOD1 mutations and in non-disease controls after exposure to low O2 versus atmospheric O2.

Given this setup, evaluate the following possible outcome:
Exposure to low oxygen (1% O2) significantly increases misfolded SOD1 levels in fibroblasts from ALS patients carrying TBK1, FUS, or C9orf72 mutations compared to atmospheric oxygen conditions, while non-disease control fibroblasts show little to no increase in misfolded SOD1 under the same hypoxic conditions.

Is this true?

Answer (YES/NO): NO